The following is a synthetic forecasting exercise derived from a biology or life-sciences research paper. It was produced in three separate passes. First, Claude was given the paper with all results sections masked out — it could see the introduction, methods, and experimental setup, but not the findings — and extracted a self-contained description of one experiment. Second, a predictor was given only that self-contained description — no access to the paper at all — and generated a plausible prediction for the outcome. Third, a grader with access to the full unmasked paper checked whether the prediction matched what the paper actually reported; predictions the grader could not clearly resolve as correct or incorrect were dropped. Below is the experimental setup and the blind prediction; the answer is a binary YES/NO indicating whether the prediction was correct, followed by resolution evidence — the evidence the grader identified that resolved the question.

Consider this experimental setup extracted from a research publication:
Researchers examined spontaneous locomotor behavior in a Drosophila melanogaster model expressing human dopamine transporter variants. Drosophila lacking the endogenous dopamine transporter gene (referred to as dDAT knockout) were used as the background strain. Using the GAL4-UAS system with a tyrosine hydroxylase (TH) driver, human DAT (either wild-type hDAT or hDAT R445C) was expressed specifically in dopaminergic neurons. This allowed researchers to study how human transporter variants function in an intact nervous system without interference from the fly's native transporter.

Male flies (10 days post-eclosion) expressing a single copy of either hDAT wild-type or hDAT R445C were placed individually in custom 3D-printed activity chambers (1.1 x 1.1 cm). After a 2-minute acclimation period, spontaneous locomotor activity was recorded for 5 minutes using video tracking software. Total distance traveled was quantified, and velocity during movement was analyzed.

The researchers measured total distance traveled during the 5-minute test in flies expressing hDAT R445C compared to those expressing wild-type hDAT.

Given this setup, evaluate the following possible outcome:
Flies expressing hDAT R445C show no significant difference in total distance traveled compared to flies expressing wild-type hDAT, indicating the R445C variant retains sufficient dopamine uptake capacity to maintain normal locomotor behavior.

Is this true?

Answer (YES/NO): NO